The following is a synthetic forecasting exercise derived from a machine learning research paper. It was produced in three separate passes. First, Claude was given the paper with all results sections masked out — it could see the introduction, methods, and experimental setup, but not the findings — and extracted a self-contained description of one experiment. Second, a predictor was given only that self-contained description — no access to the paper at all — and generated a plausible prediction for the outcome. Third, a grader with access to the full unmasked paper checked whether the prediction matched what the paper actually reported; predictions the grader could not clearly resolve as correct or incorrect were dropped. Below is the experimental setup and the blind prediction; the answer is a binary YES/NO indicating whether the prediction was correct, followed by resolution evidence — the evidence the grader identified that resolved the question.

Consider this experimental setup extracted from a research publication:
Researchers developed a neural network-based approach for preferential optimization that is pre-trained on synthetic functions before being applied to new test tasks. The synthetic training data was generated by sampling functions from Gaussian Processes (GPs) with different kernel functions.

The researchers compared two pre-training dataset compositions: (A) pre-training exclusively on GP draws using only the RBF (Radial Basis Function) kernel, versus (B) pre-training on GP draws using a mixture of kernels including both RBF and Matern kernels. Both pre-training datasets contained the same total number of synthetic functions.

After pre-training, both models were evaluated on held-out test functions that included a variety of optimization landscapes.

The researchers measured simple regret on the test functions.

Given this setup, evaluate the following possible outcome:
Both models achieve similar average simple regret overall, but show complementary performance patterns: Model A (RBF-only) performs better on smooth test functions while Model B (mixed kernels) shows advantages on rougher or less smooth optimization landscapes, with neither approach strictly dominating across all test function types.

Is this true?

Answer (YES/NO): NO